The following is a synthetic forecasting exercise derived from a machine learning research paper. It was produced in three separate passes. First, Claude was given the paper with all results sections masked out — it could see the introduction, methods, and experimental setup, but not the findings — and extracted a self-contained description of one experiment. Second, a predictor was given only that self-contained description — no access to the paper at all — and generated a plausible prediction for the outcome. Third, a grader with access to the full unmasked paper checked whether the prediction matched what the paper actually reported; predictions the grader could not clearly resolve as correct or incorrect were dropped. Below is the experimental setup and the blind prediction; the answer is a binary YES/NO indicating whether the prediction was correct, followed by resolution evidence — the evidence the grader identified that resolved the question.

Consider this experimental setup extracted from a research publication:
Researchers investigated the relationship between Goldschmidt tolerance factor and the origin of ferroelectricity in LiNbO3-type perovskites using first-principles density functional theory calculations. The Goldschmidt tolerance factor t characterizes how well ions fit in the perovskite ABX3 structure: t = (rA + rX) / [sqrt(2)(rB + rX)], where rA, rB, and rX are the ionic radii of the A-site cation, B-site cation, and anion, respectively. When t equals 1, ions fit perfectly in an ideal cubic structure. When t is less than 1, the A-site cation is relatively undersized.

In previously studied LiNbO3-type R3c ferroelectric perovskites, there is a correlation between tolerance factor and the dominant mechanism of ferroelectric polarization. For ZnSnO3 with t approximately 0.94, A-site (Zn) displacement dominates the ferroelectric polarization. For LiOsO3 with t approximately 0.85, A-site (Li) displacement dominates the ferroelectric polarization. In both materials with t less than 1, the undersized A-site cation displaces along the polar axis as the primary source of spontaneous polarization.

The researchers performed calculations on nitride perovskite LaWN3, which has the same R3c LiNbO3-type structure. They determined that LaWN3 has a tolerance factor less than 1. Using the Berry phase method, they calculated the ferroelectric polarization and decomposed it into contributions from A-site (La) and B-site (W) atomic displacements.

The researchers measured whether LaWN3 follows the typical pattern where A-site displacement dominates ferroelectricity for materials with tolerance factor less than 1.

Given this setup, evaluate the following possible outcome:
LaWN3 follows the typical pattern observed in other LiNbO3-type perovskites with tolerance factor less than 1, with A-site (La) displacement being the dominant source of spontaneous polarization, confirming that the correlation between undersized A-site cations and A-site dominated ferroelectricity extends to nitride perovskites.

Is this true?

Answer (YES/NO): NO